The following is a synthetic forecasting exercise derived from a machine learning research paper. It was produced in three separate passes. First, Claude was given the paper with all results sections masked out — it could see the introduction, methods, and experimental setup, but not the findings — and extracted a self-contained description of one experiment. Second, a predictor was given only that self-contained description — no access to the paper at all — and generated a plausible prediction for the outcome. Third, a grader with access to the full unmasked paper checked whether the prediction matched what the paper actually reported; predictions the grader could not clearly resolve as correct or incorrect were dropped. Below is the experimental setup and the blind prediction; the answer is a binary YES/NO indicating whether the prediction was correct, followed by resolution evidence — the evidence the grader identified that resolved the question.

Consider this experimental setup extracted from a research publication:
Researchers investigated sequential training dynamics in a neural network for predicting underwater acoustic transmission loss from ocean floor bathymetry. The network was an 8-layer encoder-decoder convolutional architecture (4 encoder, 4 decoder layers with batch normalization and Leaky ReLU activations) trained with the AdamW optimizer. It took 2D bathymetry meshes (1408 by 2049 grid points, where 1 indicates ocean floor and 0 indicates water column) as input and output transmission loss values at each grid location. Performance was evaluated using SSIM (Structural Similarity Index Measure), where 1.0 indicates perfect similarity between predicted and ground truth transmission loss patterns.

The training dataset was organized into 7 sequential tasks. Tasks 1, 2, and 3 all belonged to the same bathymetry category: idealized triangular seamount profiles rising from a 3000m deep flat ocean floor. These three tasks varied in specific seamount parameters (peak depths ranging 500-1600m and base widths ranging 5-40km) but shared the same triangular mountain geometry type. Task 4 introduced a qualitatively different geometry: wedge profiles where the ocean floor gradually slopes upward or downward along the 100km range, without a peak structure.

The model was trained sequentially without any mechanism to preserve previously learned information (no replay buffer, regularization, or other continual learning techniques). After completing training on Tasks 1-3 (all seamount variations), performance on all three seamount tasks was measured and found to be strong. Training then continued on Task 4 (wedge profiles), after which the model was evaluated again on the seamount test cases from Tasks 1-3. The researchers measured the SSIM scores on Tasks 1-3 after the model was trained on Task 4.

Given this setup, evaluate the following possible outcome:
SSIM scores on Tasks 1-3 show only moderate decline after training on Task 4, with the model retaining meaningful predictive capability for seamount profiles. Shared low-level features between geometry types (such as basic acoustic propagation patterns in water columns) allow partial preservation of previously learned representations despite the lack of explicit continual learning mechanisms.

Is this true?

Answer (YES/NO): NO